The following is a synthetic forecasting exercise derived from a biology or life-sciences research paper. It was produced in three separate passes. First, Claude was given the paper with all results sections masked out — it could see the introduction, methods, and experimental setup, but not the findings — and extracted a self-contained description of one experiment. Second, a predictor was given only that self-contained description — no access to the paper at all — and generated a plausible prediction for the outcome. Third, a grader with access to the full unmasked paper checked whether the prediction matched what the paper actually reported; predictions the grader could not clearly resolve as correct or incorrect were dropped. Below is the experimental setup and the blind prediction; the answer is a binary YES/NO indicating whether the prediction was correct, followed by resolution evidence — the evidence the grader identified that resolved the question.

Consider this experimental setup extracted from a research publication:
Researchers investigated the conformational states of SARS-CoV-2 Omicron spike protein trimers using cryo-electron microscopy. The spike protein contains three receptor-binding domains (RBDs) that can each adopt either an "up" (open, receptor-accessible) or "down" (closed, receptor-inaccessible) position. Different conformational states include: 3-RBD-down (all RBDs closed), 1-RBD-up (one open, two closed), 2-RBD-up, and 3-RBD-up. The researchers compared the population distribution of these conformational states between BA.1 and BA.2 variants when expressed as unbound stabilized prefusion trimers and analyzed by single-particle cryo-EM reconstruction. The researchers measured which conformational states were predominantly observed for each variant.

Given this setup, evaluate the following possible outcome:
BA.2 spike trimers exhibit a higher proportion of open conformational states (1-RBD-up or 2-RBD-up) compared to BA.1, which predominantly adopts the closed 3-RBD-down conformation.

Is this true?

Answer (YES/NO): NO